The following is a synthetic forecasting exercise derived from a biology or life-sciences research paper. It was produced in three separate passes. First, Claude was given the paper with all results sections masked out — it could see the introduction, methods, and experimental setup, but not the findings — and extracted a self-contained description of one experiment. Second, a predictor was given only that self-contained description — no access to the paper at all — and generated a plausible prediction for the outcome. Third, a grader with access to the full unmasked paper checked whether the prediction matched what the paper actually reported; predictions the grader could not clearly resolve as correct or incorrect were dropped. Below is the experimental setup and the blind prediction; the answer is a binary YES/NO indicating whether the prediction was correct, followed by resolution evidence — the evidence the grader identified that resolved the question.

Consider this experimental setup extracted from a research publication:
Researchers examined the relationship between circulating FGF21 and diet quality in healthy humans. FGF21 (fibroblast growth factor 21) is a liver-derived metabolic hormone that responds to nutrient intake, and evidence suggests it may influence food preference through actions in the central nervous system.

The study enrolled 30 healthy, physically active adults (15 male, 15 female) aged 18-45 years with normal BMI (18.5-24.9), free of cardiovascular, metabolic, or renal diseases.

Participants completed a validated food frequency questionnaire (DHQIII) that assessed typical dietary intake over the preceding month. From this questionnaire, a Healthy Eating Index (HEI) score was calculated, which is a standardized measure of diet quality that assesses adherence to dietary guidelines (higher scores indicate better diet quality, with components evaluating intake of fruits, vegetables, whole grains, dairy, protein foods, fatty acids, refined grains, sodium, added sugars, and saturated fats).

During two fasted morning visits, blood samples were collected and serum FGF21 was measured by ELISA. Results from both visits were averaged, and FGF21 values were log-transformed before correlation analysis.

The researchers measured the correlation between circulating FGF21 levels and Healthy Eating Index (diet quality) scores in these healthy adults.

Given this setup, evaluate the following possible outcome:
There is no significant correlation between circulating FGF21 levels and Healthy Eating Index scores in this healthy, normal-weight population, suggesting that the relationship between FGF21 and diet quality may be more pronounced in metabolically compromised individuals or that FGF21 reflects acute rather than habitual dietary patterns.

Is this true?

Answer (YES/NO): NO